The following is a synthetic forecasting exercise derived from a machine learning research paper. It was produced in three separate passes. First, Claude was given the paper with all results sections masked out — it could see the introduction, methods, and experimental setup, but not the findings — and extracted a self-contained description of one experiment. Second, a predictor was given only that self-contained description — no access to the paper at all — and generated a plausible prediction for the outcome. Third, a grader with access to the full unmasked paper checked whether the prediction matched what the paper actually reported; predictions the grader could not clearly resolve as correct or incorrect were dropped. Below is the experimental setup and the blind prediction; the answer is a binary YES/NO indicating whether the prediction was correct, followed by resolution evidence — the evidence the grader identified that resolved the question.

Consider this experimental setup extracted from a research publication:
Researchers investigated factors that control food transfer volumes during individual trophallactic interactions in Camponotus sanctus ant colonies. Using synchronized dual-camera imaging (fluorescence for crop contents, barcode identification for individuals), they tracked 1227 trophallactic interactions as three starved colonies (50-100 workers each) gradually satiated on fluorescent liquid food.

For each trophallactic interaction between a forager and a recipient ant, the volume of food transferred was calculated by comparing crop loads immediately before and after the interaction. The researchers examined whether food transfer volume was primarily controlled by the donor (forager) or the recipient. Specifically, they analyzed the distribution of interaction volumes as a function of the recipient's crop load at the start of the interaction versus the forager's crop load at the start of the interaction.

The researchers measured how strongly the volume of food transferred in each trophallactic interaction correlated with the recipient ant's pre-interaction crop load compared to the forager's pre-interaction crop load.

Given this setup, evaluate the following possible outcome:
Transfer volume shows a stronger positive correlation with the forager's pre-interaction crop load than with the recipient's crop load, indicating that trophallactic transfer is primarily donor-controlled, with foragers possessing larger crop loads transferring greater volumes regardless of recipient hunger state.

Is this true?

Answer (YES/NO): NO